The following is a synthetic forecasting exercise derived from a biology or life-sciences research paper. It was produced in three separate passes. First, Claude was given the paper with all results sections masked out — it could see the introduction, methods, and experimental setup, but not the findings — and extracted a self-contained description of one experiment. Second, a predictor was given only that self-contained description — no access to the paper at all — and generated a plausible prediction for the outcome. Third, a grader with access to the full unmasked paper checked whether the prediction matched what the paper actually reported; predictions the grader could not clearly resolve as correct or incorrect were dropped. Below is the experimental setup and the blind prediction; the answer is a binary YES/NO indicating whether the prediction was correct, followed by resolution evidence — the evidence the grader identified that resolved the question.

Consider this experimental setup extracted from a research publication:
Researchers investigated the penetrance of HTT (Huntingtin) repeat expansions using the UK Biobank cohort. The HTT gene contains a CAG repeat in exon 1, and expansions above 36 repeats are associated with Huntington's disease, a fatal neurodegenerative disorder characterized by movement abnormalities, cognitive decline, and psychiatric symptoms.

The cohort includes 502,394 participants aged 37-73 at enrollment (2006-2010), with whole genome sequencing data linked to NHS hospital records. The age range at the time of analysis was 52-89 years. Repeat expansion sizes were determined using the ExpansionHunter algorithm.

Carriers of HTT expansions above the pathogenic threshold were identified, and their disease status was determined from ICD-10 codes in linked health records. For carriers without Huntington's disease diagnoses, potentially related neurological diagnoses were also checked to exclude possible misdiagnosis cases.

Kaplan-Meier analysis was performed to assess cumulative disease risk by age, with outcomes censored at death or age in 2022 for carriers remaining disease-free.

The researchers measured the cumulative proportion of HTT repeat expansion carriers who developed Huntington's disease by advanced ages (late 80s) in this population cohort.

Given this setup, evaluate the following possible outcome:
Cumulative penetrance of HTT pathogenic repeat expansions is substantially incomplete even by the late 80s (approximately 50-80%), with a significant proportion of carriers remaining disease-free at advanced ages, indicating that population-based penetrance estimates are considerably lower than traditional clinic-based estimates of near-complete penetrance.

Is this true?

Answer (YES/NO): NO